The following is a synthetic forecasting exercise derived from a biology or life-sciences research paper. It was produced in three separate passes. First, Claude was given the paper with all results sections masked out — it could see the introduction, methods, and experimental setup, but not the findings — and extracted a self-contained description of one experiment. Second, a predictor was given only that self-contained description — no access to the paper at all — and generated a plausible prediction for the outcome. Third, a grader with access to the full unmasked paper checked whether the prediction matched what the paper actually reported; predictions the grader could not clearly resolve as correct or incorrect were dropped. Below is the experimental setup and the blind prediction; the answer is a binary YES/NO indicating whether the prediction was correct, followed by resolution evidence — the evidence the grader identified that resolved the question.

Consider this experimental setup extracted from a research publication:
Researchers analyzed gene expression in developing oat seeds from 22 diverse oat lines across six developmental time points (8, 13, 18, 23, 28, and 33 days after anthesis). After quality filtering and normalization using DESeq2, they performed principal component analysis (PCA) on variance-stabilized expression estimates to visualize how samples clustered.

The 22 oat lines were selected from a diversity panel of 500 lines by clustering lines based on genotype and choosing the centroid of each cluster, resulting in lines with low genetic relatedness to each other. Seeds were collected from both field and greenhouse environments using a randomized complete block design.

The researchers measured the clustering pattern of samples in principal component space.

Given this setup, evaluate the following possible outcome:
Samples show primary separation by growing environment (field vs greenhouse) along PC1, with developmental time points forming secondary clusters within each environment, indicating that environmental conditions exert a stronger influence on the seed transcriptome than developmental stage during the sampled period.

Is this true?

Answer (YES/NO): NO